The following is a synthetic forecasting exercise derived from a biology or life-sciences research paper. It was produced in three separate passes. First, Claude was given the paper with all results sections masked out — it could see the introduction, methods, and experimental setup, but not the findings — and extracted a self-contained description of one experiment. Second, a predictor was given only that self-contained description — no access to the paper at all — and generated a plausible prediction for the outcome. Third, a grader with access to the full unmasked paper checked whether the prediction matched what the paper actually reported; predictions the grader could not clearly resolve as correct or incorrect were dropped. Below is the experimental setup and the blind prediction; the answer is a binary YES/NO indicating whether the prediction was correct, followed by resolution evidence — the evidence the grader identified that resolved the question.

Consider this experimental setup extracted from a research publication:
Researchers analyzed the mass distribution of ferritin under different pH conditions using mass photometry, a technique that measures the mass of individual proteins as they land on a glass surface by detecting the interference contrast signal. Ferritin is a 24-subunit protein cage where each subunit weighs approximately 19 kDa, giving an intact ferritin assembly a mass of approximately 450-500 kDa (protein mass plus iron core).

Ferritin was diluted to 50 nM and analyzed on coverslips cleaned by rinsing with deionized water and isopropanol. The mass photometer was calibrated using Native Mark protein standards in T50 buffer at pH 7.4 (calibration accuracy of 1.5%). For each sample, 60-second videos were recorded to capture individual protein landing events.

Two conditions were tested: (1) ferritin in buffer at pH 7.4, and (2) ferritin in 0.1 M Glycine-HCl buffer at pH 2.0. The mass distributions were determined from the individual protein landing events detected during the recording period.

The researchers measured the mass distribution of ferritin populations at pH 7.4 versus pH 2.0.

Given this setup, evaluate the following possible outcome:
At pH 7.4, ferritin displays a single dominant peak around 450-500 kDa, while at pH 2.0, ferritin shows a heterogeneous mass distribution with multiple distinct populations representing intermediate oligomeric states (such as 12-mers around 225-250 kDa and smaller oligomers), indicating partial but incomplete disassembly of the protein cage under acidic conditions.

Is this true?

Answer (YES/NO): YES